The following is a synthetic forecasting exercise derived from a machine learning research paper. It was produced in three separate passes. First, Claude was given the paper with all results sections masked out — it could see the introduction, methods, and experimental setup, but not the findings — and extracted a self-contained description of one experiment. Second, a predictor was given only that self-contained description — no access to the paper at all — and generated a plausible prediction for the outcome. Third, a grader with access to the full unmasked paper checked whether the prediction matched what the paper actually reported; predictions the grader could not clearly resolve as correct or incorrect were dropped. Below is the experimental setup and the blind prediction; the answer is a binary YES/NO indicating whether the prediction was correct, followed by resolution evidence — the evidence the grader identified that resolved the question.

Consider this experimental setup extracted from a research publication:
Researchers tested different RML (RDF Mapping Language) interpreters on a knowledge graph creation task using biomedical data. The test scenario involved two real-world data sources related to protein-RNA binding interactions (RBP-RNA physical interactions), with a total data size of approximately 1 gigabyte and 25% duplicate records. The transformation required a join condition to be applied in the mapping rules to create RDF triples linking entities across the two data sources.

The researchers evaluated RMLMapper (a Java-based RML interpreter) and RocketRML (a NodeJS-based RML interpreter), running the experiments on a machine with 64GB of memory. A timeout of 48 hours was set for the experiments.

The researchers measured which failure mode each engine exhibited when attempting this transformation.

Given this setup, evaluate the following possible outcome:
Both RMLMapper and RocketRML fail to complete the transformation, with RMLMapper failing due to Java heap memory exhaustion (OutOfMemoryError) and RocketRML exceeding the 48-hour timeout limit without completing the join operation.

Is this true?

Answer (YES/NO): NO